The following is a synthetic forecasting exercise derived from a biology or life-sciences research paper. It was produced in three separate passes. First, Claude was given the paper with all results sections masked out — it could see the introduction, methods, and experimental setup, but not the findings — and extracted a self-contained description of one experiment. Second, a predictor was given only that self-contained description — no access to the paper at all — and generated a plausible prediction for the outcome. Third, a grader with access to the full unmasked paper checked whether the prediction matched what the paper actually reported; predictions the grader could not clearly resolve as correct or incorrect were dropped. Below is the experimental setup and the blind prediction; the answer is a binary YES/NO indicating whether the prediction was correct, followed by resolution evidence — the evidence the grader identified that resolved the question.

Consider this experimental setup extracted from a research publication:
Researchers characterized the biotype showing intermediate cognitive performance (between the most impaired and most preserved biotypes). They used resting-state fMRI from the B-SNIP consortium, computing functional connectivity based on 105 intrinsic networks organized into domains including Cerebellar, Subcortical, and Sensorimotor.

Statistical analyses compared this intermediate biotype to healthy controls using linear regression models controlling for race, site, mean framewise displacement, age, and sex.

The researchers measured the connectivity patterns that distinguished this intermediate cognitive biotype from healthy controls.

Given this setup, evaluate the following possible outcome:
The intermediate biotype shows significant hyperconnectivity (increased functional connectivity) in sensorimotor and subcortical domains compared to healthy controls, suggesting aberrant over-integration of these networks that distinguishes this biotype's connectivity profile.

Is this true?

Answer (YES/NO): YES